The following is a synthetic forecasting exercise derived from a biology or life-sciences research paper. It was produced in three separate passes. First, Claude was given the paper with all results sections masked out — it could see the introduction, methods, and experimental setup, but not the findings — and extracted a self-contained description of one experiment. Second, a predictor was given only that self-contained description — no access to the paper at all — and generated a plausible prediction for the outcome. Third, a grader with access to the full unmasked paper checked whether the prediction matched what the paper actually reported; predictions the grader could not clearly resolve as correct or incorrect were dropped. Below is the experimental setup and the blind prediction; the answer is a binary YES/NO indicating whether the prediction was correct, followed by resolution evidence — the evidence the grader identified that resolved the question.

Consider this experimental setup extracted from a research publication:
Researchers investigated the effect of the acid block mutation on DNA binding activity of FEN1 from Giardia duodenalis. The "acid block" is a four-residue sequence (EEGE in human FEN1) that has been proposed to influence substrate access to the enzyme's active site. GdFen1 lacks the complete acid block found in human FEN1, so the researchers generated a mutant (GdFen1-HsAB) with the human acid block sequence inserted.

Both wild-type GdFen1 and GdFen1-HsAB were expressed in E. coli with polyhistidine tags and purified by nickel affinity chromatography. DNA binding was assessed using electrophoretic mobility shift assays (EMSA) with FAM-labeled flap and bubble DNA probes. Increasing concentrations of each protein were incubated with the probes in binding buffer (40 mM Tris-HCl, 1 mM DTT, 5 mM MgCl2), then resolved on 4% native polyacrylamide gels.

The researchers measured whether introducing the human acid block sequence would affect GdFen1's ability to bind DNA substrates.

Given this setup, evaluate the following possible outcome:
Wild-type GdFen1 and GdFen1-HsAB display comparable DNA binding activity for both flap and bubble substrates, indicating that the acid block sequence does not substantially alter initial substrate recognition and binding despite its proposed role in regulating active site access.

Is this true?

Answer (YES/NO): YES